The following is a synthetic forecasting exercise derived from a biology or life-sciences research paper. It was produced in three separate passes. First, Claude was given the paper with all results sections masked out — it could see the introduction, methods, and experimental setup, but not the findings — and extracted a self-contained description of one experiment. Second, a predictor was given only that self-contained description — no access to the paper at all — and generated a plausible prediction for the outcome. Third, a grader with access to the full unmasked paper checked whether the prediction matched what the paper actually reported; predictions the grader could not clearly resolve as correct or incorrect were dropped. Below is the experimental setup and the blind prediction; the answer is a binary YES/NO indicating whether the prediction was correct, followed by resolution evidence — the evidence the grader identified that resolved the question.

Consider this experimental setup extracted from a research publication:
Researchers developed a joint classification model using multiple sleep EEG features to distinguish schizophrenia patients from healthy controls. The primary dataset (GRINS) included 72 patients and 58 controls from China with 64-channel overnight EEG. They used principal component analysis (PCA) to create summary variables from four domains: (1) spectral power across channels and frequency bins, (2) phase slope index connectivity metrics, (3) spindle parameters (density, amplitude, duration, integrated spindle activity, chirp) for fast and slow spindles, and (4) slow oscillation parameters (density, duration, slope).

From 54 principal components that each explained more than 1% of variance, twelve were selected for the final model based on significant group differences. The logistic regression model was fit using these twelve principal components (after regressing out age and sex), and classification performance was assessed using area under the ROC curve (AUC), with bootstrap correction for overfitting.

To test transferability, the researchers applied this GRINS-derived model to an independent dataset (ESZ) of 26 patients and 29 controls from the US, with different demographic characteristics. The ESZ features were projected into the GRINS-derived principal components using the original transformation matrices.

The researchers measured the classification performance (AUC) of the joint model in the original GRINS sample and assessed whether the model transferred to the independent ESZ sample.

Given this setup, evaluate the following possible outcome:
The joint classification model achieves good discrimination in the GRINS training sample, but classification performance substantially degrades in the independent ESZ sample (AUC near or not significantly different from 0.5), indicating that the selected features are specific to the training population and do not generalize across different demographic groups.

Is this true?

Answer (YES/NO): NO